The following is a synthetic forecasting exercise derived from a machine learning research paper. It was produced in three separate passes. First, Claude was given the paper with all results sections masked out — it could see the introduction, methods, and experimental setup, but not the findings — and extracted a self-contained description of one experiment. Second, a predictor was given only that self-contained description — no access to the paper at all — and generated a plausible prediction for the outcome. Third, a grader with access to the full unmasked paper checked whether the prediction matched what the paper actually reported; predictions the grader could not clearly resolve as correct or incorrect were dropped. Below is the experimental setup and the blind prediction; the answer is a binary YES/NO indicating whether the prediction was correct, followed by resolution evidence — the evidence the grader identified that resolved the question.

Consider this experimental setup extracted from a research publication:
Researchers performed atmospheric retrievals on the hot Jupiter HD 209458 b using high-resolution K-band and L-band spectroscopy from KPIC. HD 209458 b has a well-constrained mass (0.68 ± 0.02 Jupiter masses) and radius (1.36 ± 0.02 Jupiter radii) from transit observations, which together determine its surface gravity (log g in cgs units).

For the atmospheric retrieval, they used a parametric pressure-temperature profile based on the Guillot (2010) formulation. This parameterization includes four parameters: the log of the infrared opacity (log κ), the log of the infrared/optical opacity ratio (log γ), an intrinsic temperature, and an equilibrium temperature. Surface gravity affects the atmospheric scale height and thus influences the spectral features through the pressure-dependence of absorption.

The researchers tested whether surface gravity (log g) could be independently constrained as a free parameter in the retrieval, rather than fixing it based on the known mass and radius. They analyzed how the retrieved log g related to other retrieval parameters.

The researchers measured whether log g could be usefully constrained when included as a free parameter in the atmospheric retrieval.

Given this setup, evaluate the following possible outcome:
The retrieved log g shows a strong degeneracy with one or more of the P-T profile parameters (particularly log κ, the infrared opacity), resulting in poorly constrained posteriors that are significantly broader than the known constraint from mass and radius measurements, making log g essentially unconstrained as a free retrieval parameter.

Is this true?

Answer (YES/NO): YES